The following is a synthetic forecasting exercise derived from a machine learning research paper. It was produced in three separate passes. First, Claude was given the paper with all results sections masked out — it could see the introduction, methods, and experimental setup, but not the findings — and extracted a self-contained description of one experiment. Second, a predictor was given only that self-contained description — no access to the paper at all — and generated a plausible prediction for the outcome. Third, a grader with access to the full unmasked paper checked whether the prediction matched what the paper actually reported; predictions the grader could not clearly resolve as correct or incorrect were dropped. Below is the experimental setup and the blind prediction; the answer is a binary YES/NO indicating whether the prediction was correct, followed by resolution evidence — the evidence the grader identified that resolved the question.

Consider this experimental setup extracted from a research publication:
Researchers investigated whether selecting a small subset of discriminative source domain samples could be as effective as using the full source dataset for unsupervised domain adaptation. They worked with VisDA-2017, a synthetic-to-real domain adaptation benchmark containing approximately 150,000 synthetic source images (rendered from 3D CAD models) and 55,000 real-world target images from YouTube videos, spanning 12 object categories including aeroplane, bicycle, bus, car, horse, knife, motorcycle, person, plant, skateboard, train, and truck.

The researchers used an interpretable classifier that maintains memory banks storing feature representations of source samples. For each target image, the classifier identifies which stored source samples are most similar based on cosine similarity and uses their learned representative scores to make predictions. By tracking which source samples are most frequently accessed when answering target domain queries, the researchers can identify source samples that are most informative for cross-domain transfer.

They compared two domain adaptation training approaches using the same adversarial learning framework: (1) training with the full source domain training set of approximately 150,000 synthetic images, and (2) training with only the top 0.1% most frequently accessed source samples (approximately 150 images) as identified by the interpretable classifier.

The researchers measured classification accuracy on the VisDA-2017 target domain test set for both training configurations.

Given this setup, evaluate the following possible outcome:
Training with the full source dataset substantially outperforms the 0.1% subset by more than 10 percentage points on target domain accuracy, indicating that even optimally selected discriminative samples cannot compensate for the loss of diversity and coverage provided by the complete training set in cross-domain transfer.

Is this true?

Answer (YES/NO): NO